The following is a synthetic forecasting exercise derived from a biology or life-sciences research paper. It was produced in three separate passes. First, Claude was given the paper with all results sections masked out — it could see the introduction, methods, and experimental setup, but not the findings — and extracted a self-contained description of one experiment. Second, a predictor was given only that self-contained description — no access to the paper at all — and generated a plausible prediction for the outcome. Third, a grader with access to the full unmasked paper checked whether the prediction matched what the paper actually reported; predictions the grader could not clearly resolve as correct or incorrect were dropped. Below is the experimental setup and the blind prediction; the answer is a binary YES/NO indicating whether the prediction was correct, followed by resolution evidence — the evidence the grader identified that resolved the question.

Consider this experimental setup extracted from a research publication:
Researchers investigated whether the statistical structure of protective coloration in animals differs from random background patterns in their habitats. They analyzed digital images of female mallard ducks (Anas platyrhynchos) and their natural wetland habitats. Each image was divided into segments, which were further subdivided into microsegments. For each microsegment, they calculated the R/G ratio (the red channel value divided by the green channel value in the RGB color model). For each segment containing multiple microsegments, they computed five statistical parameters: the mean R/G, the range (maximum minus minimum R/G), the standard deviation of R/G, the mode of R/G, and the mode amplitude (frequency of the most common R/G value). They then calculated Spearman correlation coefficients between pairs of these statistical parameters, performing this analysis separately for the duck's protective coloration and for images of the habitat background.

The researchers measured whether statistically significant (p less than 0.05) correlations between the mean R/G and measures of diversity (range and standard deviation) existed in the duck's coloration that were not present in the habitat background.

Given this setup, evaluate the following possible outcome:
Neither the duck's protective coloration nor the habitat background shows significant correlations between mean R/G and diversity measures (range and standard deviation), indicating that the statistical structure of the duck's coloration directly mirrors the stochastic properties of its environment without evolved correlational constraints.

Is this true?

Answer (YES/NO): NO